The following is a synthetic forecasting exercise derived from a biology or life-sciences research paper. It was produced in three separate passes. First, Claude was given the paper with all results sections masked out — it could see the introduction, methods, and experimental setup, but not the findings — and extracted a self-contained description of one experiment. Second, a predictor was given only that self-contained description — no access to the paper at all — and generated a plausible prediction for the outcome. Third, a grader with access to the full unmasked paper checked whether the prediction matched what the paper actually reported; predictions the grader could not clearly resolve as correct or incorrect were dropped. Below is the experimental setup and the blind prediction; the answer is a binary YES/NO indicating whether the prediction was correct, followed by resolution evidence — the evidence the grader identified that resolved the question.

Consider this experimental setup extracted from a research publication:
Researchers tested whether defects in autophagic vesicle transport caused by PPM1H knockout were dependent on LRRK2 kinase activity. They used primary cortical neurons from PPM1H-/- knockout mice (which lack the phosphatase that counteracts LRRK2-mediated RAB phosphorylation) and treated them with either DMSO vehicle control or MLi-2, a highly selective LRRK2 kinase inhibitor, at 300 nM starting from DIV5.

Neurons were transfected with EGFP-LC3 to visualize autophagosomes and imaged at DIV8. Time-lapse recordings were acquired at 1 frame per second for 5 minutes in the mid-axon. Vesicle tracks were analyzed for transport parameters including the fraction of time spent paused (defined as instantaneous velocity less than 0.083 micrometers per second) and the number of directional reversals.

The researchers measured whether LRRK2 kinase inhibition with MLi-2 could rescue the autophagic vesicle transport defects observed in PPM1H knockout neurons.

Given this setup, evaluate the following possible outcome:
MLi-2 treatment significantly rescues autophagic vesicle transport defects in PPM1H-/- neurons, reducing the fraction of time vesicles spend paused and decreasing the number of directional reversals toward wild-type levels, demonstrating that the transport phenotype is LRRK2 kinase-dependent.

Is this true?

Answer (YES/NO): YES